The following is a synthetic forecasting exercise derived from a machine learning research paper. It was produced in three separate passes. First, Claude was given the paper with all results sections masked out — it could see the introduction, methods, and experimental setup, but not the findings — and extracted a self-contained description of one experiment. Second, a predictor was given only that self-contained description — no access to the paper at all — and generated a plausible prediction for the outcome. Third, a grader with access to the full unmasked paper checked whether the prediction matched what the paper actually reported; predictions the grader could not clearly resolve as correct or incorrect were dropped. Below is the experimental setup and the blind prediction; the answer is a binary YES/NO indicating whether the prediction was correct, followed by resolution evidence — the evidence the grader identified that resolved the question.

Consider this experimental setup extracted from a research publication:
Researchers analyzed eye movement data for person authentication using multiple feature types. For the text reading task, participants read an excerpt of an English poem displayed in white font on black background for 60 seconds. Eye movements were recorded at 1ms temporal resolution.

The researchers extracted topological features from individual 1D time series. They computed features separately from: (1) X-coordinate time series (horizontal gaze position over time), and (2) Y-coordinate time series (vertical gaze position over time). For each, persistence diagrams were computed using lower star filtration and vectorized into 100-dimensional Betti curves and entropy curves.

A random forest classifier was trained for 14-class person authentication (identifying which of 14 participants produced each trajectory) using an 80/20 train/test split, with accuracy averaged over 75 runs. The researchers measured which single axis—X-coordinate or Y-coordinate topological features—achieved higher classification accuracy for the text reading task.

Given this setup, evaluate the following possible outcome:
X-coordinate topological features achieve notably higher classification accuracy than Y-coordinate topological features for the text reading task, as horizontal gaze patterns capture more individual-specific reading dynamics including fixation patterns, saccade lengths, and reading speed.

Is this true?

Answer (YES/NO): YES